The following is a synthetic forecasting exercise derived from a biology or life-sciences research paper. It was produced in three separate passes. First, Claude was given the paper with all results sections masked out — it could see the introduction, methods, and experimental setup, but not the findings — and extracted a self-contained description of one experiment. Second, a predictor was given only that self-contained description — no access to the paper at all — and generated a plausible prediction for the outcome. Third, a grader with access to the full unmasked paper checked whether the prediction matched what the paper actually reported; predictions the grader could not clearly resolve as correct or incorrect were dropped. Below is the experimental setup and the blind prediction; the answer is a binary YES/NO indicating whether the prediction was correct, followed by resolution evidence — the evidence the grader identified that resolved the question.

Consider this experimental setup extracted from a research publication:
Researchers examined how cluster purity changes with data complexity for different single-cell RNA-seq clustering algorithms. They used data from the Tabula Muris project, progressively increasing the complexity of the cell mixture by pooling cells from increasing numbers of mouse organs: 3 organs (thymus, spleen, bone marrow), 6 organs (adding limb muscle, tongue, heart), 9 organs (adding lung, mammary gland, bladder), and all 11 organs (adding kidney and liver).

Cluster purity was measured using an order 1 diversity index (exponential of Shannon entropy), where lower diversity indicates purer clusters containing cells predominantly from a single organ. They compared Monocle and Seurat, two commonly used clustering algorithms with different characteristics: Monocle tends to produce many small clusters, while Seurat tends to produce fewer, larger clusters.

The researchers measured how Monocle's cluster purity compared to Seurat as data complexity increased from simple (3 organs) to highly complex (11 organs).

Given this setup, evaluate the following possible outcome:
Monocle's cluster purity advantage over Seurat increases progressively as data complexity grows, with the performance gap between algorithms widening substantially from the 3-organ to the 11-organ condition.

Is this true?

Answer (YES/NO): NO